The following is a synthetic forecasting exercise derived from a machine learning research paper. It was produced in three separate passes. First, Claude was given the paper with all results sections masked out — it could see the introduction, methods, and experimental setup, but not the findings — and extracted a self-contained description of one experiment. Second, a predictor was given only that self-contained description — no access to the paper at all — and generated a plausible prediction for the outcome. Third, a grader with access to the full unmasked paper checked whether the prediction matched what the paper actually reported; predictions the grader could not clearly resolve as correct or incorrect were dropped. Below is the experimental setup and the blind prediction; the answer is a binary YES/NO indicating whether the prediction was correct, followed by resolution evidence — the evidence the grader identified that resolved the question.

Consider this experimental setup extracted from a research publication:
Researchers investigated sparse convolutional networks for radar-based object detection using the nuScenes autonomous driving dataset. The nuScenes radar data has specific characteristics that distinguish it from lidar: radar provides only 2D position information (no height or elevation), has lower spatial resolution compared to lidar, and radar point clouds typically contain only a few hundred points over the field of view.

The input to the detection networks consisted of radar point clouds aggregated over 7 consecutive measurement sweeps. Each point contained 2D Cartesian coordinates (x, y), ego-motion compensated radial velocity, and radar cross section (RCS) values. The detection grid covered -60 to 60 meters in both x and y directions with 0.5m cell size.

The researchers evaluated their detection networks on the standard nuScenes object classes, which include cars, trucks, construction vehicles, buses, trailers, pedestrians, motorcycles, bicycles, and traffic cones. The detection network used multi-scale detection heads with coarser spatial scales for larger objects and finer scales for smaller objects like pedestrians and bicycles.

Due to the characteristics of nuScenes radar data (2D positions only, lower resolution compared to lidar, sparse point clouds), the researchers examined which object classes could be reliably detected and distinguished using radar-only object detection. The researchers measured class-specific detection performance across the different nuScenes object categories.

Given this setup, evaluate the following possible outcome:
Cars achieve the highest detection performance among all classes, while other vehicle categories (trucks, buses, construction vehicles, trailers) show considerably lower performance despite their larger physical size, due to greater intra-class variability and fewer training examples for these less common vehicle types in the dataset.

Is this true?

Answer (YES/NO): NO